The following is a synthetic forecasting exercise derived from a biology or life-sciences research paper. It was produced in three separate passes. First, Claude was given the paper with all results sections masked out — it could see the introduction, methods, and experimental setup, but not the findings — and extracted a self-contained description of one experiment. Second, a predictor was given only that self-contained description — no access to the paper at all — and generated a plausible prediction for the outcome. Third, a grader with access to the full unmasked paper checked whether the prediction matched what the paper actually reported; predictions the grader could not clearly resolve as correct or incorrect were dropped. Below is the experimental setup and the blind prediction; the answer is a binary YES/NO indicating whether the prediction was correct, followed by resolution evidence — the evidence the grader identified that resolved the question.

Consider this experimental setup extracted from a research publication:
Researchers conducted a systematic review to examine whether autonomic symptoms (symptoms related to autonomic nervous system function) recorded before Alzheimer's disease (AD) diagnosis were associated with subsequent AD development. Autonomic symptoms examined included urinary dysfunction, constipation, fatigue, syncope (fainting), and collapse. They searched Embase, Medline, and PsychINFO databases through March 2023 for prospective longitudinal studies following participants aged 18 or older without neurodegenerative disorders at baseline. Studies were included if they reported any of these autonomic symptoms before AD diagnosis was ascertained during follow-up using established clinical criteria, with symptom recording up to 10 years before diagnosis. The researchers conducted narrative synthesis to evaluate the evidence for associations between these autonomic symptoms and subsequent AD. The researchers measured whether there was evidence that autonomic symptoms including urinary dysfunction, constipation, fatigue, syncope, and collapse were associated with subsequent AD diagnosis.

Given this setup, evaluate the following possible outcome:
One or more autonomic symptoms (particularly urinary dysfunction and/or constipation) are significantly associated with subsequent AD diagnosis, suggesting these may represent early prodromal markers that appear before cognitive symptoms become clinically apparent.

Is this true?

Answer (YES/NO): YES